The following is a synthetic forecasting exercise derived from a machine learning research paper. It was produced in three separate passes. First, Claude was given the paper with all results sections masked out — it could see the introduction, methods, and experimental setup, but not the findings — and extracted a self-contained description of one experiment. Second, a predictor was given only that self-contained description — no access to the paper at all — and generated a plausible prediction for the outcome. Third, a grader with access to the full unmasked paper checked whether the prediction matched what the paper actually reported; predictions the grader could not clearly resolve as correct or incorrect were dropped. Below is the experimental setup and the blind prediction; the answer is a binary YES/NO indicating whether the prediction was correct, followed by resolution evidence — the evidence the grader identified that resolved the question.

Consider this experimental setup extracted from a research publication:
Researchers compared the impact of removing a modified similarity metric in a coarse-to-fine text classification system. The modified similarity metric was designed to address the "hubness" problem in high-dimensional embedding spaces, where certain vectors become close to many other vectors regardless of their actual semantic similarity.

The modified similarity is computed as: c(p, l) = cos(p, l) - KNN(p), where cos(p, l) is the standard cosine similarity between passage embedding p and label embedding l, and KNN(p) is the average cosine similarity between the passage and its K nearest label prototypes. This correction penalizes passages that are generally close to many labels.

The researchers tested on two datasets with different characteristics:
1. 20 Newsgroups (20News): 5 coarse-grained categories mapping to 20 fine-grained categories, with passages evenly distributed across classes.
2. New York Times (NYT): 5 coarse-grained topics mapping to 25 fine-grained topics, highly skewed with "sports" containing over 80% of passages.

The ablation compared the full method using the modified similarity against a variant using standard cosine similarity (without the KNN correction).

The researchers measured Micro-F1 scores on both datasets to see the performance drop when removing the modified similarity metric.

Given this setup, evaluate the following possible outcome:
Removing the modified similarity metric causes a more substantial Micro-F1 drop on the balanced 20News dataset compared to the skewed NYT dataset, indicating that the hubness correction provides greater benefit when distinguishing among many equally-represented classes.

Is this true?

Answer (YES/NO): YES